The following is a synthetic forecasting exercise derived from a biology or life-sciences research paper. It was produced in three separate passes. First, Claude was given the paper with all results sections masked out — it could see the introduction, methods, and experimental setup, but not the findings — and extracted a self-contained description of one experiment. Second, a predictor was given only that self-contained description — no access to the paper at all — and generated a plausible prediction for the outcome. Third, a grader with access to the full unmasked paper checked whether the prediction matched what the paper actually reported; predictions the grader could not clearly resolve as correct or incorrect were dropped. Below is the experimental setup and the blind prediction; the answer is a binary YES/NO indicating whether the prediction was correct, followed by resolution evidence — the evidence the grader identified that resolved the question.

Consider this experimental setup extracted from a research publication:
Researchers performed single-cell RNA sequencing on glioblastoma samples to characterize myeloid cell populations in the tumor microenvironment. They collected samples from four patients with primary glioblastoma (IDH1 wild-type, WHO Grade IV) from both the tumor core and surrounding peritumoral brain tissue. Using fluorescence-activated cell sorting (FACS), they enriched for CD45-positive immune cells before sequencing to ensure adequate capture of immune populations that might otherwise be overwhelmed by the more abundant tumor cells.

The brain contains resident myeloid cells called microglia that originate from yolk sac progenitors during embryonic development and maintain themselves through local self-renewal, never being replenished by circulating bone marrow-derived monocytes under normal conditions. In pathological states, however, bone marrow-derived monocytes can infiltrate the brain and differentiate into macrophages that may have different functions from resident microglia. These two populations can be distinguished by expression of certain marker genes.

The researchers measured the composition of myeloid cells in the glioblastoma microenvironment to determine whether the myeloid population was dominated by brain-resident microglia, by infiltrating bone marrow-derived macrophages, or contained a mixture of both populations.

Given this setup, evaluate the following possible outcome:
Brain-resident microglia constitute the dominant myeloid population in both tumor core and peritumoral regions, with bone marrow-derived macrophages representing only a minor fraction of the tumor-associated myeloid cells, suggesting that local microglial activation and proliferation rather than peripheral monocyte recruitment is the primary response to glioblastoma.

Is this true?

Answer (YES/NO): NO